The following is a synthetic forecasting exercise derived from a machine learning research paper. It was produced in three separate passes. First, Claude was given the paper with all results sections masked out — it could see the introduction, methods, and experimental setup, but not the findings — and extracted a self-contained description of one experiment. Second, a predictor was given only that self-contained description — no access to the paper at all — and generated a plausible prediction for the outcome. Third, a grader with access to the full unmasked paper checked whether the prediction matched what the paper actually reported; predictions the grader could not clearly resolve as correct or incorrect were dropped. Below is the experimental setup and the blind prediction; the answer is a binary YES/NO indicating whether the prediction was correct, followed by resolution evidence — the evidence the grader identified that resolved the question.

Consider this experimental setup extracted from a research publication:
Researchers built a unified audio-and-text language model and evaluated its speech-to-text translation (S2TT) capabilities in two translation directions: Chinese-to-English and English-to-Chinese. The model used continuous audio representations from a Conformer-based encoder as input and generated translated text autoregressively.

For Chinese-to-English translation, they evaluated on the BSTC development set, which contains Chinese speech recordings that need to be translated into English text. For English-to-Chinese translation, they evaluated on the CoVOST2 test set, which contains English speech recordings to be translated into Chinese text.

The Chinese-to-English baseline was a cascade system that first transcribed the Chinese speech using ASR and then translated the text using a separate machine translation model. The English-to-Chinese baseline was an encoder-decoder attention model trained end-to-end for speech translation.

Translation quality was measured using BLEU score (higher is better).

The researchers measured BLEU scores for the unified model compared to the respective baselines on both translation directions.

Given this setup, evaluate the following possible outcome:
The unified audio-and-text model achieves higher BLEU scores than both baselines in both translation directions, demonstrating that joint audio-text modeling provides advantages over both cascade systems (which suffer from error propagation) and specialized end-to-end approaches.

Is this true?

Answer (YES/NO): NO